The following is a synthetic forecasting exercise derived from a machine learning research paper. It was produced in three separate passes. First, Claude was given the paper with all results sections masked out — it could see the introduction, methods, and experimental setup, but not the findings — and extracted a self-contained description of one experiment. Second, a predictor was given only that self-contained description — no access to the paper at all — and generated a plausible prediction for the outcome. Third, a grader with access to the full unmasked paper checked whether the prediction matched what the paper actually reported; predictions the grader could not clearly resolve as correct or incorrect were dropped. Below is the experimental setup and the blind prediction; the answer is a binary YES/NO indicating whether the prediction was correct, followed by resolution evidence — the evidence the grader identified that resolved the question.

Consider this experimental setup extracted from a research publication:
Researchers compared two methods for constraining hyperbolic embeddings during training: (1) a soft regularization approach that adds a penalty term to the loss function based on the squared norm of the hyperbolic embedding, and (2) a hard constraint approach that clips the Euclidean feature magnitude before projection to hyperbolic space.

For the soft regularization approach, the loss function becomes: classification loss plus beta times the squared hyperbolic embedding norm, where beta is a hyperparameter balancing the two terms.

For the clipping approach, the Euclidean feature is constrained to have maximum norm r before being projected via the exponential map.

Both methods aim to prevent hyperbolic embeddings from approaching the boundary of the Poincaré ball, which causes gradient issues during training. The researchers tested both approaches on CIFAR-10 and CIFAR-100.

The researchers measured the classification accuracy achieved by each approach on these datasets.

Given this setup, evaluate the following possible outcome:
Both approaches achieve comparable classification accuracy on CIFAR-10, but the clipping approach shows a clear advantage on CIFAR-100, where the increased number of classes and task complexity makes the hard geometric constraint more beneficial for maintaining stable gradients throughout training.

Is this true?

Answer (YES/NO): NO